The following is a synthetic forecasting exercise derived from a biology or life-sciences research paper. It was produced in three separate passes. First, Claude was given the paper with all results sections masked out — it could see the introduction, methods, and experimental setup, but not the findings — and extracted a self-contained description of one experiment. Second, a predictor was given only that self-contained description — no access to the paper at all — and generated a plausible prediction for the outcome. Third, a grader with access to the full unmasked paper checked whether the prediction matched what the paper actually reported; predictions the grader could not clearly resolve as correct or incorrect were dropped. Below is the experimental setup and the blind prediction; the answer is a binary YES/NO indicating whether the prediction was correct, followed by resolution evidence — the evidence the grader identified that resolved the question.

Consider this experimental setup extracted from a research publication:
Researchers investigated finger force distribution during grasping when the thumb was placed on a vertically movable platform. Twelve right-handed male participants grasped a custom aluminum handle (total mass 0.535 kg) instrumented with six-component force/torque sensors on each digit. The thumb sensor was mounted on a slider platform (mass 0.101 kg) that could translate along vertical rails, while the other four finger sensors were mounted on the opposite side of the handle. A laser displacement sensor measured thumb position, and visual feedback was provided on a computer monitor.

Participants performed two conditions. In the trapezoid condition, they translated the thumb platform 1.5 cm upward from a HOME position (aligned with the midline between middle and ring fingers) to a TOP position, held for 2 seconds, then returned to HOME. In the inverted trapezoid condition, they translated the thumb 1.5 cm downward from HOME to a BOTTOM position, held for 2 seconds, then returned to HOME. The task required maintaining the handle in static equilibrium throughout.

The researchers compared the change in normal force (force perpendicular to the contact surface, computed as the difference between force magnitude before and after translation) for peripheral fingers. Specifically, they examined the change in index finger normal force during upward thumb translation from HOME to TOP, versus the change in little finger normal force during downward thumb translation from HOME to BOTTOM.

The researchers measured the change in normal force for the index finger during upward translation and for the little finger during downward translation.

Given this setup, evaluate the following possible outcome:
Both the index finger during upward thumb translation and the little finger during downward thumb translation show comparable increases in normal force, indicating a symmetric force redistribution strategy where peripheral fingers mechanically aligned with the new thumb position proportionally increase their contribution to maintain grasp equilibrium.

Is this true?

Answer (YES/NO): NO